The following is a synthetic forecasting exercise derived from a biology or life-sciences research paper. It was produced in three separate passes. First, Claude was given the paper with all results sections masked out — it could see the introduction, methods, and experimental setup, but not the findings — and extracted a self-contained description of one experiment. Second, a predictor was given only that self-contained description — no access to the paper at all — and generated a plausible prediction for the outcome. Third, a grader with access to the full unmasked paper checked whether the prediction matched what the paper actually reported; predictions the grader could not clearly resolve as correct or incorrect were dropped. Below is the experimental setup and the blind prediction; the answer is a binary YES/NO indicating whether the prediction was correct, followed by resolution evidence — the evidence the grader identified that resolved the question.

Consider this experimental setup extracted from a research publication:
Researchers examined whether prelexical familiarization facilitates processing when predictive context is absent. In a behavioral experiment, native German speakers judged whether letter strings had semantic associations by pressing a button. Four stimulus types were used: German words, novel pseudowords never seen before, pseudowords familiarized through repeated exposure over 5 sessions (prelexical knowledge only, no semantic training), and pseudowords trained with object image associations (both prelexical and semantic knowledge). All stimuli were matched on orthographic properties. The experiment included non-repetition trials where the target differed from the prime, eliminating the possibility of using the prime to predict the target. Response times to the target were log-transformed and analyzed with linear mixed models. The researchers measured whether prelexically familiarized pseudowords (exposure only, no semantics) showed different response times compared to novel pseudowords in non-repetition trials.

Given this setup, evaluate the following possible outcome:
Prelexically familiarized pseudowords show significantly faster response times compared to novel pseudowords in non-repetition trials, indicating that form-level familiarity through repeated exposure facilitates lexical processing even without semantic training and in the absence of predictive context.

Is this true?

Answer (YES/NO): YES